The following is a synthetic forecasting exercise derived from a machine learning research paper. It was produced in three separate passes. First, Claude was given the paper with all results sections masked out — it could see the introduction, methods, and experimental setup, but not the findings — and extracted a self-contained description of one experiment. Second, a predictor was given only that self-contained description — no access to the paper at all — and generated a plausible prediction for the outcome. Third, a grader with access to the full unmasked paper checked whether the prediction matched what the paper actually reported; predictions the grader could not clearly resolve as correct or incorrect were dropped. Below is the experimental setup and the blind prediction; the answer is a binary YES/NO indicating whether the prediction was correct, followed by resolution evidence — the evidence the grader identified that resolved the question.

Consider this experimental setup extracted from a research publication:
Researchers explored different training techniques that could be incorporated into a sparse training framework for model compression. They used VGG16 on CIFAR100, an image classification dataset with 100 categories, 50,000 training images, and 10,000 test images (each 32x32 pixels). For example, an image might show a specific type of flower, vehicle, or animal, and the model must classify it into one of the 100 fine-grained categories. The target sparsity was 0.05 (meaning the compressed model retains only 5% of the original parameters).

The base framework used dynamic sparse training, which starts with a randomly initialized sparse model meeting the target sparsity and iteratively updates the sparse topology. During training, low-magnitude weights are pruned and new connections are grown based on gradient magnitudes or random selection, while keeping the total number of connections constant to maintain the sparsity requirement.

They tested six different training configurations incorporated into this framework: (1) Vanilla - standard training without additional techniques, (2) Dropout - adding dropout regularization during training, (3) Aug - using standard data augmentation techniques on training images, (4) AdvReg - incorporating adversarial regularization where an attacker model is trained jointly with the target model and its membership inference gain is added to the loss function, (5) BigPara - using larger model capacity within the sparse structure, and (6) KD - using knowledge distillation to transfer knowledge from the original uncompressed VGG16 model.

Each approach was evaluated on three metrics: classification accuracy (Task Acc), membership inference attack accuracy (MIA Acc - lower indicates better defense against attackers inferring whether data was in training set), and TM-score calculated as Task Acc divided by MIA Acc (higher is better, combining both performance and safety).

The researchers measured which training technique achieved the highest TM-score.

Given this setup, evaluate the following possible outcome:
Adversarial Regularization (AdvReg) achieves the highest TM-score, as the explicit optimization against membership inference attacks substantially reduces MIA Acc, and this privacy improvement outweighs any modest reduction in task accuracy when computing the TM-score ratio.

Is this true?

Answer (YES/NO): NO